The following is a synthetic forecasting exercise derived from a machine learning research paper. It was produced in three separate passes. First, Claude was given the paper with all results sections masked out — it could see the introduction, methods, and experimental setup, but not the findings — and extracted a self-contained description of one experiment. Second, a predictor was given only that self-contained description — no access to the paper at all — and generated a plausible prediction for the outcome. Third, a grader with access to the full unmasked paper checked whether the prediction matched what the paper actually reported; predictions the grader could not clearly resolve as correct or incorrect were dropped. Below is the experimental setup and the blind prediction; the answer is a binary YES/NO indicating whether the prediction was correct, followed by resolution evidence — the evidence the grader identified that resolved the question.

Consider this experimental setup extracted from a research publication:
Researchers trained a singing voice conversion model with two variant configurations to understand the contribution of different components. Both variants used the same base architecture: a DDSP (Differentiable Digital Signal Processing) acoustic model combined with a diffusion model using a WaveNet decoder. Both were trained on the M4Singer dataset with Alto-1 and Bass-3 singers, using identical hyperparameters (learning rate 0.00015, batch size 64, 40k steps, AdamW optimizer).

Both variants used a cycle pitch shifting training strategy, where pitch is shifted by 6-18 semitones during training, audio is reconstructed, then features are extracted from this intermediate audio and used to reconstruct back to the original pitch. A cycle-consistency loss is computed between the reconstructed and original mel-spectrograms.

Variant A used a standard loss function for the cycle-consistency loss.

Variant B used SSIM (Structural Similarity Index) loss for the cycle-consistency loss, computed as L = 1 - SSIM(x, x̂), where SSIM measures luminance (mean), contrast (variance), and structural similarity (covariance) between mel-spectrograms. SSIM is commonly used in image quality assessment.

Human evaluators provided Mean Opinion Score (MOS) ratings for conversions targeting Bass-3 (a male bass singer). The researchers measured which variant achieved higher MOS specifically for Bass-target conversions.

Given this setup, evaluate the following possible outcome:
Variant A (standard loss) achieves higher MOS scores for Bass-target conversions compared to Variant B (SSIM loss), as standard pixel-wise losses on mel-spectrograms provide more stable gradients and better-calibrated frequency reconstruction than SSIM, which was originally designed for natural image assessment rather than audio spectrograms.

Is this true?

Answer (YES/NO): YES